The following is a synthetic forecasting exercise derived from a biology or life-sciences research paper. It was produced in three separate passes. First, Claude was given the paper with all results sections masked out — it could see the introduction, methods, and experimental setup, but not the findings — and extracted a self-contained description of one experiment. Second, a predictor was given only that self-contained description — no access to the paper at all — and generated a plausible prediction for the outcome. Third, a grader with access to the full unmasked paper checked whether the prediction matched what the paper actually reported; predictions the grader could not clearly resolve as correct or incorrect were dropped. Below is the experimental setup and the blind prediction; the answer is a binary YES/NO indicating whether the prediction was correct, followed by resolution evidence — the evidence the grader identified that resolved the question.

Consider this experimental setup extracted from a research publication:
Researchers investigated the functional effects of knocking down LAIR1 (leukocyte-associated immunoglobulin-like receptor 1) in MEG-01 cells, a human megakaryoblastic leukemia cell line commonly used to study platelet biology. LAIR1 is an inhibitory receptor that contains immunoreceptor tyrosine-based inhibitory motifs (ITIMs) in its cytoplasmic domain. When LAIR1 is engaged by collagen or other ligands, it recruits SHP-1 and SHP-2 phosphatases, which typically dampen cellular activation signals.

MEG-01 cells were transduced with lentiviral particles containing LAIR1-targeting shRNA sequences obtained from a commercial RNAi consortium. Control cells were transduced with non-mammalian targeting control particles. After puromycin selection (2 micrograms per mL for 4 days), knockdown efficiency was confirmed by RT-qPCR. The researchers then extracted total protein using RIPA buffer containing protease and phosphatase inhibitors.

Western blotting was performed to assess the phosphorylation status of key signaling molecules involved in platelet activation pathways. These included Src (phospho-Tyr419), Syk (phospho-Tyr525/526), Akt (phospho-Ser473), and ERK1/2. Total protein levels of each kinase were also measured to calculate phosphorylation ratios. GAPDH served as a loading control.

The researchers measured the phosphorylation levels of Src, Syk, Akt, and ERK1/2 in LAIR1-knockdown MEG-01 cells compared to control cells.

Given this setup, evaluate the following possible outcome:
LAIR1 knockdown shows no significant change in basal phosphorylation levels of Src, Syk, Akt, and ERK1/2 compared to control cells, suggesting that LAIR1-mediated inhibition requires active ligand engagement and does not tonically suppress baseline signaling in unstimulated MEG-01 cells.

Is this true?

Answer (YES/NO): NO